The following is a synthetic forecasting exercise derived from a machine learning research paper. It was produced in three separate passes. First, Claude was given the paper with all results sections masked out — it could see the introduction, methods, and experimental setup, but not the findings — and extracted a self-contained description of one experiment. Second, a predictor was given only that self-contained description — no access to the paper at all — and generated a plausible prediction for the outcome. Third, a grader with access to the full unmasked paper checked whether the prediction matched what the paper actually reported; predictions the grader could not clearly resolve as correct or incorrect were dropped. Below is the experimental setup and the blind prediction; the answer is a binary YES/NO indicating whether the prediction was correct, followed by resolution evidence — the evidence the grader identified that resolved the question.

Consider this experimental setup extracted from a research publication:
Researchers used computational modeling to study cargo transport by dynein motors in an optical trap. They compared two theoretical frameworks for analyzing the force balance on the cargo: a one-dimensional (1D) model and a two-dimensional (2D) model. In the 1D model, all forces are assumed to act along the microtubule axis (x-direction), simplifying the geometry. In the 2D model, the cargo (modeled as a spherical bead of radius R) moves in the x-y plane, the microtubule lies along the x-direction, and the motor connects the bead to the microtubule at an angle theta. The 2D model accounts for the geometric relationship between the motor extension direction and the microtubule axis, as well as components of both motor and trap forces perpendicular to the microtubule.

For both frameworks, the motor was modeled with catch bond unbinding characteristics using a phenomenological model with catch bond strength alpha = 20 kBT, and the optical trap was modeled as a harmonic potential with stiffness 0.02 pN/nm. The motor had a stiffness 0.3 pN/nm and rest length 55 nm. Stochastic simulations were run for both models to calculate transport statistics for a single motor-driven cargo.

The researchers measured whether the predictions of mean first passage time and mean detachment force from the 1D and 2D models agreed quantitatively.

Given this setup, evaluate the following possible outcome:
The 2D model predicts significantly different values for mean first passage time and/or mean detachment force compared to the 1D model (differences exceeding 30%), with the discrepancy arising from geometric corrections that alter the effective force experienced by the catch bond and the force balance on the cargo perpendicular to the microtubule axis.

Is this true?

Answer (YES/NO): NO